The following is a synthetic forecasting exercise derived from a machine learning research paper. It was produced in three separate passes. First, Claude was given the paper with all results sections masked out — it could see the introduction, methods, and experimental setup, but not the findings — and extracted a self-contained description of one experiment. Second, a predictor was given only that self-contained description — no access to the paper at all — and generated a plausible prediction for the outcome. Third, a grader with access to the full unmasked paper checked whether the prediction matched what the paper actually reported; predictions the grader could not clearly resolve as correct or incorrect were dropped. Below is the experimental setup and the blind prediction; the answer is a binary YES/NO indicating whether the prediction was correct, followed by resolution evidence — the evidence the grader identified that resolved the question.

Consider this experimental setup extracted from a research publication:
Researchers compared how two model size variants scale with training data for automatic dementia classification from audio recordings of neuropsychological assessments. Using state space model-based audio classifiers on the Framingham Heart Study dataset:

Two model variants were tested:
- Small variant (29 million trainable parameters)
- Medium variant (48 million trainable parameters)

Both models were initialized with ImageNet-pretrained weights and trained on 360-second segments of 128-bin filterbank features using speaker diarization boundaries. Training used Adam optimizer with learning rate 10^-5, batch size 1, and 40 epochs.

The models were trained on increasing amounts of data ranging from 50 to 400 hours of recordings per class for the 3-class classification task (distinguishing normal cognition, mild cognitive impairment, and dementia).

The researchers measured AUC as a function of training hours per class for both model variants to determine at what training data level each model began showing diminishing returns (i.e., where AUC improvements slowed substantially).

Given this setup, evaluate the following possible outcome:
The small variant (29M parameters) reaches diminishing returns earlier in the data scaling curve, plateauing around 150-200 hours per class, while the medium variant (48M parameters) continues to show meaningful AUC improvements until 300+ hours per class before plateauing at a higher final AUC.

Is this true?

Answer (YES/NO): NO